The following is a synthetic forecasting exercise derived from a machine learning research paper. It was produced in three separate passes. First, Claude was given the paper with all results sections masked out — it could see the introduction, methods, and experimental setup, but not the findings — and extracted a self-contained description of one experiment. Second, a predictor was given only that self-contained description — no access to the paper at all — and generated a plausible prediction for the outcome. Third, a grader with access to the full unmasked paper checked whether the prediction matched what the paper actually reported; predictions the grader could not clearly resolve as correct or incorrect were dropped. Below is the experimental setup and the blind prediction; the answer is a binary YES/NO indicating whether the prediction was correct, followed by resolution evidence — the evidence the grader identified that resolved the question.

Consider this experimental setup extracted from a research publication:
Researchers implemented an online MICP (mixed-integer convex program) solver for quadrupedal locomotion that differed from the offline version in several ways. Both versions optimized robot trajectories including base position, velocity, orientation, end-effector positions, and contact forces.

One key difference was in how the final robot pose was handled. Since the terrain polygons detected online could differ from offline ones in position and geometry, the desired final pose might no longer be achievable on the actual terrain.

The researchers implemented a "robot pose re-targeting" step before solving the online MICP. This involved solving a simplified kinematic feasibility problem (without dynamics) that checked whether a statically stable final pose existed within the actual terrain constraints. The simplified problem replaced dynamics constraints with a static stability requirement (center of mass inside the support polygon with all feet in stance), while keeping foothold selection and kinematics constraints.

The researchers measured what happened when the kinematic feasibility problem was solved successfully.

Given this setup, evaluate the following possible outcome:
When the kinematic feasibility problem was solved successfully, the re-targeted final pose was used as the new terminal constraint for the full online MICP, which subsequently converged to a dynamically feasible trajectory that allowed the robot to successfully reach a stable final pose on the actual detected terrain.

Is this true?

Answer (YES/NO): NO